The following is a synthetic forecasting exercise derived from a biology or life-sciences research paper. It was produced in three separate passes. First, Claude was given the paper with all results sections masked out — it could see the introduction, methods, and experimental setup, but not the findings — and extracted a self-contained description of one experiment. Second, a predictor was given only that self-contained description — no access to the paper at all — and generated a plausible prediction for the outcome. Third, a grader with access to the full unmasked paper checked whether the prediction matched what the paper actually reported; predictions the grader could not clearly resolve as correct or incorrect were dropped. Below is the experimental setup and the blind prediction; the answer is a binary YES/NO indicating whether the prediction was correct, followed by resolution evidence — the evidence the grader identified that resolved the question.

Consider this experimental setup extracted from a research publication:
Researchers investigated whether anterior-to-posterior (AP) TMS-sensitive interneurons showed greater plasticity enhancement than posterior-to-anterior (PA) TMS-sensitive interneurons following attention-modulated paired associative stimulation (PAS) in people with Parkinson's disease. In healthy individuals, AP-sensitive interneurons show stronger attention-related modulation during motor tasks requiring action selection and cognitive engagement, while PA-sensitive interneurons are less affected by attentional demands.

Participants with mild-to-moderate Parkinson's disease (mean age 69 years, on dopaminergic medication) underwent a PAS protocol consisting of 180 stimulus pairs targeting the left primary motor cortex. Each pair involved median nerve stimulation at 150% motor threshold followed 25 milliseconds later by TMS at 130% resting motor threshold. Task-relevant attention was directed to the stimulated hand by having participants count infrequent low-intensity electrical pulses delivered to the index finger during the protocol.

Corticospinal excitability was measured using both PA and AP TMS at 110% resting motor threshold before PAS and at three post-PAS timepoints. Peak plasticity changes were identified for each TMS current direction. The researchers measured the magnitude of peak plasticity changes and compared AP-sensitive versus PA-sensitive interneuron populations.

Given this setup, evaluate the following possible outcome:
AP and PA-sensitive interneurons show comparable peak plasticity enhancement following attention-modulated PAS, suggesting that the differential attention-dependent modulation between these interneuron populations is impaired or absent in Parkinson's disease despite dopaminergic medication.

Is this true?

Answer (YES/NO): NO